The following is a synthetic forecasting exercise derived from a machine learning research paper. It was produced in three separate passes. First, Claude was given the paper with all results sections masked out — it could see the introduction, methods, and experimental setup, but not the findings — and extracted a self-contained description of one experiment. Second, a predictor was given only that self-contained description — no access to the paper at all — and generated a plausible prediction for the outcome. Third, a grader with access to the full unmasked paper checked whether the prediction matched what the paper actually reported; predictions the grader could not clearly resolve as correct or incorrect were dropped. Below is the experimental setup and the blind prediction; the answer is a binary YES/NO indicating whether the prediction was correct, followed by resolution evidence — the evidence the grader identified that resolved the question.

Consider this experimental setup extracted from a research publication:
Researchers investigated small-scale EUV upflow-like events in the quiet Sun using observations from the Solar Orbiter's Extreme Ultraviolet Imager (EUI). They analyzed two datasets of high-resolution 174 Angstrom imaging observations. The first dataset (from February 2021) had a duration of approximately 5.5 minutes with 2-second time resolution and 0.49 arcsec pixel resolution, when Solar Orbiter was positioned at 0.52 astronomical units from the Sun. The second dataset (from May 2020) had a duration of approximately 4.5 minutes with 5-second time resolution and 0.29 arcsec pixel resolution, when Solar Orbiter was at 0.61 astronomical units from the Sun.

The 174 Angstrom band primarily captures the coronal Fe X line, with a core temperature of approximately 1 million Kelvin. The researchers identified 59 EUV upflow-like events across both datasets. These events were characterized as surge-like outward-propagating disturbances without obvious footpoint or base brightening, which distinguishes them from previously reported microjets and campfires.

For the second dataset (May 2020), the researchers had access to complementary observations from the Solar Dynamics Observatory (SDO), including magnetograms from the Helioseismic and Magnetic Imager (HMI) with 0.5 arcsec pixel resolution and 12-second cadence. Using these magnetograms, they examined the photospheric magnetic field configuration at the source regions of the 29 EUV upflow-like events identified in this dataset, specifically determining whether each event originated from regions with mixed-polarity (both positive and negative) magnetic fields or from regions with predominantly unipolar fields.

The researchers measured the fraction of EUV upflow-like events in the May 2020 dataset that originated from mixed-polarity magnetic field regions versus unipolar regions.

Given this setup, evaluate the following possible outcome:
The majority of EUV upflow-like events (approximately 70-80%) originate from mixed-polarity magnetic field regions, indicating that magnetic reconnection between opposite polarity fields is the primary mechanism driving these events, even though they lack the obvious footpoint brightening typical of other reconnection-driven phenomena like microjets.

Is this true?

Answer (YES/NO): YES